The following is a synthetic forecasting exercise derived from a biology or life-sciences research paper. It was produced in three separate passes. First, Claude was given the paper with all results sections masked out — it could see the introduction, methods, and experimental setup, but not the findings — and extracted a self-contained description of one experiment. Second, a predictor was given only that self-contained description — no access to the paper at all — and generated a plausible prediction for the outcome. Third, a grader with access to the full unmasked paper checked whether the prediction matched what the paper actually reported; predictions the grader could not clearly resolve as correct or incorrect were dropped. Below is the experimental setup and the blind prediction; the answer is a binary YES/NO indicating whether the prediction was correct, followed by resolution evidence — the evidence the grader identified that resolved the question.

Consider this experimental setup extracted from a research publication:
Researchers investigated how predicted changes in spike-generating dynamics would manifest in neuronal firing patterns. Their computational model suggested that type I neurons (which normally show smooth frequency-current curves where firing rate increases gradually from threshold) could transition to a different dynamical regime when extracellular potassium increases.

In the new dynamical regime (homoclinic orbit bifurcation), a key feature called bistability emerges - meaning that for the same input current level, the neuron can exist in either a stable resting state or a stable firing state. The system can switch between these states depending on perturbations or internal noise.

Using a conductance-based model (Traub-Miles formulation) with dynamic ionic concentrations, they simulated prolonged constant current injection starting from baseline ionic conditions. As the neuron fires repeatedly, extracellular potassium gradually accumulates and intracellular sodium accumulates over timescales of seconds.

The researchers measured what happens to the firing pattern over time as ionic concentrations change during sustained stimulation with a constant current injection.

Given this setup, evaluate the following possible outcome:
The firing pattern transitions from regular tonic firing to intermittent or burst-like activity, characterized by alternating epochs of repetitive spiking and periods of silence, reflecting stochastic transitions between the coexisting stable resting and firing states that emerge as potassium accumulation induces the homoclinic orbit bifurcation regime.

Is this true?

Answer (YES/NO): YES